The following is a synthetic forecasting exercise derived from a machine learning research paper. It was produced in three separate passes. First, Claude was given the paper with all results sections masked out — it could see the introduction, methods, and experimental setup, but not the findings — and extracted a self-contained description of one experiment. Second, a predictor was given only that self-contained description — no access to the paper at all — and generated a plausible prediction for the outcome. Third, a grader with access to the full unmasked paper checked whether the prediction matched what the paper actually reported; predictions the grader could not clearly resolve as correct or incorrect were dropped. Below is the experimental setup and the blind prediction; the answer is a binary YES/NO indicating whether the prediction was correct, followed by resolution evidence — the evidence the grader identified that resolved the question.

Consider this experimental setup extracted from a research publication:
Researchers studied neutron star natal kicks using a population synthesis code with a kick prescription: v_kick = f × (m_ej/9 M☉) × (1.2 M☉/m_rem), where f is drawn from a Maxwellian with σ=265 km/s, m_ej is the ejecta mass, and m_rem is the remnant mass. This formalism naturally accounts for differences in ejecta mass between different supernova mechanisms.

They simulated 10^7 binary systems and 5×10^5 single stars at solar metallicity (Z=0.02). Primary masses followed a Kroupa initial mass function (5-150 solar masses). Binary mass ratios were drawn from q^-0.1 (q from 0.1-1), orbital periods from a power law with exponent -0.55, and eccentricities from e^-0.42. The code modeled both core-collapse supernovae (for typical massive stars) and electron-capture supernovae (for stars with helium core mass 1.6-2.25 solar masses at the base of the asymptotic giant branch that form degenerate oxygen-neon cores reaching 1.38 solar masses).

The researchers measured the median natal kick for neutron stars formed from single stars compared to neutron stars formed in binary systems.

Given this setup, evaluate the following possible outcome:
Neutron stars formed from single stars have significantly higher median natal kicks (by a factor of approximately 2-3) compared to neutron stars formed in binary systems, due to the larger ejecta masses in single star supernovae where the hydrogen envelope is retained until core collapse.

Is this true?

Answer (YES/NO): NO